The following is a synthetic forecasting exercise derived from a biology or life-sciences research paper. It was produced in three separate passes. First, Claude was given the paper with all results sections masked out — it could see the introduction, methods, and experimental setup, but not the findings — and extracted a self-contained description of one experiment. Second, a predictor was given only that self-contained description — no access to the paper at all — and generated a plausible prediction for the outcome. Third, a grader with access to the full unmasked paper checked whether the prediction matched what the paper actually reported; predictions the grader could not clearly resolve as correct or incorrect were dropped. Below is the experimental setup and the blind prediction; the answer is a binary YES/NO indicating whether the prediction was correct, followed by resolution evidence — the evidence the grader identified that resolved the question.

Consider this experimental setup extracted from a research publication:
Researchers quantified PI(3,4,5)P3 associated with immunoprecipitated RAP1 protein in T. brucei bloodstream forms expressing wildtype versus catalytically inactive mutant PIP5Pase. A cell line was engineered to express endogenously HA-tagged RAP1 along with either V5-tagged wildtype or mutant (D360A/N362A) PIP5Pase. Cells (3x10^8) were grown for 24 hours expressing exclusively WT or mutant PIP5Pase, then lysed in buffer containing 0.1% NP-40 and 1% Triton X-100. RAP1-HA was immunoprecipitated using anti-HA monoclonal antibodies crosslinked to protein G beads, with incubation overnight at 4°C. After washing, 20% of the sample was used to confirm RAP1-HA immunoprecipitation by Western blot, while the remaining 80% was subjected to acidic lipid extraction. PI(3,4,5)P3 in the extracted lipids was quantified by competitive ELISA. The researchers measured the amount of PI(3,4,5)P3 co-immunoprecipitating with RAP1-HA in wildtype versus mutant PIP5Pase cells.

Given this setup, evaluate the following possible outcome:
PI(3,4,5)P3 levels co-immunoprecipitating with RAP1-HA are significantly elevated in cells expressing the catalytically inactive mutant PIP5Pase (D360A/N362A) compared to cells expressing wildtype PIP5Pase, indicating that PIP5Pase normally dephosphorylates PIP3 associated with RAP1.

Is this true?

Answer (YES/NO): YES